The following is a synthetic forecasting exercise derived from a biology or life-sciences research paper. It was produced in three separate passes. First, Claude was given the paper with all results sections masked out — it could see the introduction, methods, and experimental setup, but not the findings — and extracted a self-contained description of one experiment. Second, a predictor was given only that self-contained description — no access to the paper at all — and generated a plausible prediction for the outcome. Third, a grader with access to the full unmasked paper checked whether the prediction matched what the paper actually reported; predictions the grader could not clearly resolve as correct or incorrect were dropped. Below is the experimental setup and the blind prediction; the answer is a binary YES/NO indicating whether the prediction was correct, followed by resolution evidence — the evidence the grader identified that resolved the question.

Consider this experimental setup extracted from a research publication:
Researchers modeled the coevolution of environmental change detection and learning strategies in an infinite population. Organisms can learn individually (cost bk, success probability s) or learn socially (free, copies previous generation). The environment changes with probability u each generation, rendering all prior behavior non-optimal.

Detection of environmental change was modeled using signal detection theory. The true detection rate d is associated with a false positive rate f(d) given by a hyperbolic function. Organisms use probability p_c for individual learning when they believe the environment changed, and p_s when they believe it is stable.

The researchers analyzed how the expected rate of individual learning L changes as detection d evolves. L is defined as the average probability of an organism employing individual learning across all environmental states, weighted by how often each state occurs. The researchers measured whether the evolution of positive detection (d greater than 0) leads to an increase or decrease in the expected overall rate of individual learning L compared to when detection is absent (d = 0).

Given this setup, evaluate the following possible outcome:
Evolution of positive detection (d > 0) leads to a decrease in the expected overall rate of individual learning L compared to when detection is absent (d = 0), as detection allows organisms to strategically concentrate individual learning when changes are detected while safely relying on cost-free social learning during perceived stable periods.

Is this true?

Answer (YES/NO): YES